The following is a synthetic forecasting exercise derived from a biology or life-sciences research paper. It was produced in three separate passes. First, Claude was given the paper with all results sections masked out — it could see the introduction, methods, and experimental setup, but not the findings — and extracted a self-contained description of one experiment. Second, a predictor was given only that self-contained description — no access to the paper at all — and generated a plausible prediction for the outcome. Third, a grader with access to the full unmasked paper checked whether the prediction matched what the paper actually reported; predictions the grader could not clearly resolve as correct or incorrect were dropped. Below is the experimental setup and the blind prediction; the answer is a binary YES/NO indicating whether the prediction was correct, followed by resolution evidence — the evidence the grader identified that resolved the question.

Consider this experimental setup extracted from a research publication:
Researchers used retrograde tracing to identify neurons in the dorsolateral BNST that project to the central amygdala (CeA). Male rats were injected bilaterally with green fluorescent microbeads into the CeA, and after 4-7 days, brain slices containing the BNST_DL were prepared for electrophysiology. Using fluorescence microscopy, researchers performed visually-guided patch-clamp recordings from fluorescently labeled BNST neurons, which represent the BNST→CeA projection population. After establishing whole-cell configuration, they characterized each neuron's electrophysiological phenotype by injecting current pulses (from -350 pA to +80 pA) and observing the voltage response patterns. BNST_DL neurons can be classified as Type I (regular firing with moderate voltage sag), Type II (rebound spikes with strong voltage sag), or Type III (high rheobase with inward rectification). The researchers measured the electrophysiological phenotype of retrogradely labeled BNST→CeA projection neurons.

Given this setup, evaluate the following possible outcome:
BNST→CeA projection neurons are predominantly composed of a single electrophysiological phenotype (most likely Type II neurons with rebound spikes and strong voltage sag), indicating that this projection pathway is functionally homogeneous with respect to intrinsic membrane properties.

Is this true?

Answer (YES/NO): YES